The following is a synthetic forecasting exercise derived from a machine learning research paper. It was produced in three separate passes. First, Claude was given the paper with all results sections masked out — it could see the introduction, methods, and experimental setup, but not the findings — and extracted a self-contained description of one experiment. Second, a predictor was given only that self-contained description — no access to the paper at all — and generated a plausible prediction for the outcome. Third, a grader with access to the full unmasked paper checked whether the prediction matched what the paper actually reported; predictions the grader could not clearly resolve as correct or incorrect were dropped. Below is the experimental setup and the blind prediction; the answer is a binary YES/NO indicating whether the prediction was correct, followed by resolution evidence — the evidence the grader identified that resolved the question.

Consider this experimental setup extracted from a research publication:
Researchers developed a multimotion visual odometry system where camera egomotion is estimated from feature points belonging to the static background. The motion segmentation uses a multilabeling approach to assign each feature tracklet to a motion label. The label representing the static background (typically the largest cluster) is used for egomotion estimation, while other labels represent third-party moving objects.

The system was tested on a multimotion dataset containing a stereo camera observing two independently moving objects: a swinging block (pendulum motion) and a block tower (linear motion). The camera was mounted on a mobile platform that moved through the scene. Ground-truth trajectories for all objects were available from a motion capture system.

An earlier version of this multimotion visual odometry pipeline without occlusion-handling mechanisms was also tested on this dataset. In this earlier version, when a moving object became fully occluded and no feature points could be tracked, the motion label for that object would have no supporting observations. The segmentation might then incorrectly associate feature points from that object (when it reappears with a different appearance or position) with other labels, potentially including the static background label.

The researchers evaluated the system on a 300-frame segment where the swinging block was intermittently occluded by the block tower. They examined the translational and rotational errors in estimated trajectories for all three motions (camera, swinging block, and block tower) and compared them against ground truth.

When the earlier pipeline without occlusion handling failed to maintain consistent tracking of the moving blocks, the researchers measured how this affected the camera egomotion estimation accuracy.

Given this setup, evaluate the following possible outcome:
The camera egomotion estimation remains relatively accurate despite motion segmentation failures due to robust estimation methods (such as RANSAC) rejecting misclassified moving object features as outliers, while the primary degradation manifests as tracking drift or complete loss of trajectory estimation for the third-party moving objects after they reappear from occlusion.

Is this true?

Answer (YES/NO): NO